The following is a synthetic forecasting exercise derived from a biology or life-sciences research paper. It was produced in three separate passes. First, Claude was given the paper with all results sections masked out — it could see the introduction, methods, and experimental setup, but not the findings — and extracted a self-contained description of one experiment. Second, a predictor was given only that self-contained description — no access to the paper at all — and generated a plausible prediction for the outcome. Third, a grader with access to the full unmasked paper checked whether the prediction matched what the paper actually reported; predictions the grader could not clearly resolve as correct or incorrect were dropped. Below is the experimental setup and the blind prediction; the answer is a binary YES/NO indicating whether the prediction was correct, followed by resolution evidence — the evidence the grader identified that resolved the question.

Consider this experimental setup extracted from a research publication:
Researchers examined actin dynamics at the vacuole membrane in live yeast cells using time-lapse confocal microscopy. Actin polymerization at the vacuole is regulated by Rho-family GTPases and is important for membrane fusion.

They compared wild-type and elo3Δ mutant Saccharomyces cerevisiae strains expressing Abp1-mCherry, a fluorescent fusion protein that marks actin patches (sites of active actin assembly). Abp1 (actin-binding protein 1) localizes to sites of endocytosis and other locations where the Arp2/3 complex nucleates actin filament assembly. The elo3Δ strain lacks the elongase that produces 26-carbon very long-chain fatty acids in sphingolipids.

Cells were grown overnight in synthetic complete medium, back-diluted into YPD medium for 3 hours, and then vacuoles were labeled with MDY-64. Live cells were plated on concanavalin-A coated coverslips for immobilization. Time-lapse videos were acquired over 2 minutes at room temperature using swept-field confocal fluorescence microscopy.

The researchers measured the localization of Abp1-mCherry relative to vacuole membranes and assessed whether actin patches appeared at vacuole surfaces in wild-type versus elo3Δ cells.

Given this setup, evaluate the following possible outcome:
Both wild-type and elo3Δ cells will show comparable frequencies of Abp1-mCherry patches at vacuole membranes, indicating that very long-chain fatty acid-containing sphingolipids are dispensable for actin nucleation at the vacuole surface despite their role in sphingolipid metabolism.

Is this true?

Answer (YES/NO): NO